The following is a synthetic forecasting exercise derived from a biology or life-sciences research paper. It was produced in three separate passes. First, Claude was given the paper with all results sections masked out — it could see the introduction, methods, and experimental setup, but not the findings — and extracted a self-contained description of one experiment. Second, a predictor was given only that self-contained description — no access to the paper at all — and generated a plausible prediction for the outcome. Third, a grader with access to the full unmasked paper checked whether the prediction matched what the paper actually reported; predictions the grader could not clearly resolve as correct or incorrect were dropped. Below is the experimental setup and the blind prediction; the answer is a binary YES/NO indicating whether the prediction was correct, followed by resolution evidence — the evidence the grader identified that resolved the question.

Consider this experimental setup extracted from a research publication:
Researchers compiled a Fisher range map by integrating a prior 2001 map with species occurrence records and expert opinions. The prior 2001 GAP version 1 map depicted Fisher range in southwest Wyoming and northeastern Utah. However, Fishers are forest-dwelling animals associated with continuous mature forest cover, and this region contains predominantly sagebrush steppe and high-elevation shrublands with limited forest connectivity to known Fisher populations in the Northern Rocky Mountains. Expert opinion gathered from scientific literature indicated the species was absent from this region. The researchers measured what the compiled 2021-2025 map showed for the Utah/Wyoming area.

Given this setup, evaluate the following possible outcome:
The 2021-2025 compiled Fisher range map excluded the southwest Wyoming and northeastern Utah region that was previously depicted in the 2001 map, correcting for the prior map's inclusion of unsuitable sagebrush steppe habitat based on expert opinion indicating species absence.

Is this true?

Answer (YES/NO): YES